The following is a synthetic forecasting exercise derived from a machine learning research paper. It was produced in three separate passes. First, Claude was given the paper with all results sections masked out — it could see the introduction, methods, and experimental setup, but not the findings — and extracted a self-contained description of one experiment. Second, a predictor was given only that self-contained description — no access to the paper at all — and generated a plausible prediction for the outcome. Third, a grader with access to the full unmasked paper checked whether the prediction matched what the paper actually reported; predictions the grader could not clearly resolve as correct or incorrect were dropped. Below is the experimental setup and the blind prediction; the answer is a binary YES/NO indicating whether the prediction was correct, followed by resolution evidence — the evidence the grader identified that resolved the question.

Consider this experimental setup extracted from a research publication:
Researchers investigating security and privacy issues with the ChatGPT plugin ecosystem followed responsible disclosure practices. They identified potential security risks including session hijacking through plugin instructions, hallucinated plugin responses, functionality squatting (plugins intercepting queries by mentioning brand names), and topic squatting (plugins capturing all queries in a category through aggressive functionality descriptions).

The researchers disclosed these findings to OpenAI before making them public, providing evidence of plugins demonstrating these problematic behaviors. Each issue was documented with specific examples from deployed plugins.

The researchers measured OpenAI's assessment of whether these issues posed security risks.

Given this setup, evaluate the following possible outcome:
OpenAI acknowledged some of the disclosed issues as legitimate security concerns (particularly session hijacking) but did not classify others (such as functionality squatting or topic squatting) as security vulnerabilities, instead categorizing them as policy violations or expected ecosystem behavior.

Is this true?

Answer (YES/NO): NO